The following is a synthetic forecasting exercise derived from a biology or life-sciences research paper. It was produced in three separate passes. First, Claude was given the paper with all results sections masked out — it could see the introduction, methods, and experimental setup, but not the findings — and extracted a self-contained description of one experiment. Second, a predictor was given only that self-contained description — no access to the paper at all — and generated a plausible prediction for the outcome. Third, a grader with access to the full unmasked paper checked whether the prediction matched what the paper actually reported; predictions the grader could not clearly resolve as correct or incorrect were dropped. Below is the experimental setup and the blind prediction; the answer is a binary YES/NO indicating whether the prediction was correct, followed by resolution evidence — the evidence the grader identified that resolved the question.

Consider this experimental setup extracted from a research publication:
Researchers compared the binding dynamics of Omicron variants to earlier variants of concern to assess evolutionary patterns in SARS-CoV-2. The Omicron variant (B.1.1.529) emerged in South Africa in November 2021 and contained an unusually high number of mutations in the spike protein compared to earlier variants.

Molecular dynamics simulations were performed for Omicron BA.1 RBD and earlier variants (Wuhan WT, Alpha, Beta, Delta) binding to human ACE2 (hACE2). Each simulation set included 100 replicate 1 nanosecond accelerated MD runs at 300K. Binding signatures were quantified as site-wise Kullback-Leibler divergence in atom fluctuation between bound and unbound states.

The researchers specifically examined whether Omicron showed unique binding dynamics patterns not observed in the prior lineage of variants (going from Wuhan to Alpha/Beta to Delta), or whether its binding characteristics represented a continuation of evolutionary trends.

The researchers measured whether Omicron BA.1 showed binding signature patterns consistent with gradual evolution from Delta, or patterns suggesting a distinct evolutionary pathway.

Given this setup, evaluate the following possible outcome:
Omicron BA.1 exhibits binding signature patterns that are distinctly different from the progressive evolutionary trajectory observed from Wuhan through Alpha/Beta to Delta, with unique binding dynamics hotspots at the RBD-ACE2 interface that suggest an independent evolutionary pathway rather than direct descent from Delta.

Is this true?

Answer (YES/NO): NO